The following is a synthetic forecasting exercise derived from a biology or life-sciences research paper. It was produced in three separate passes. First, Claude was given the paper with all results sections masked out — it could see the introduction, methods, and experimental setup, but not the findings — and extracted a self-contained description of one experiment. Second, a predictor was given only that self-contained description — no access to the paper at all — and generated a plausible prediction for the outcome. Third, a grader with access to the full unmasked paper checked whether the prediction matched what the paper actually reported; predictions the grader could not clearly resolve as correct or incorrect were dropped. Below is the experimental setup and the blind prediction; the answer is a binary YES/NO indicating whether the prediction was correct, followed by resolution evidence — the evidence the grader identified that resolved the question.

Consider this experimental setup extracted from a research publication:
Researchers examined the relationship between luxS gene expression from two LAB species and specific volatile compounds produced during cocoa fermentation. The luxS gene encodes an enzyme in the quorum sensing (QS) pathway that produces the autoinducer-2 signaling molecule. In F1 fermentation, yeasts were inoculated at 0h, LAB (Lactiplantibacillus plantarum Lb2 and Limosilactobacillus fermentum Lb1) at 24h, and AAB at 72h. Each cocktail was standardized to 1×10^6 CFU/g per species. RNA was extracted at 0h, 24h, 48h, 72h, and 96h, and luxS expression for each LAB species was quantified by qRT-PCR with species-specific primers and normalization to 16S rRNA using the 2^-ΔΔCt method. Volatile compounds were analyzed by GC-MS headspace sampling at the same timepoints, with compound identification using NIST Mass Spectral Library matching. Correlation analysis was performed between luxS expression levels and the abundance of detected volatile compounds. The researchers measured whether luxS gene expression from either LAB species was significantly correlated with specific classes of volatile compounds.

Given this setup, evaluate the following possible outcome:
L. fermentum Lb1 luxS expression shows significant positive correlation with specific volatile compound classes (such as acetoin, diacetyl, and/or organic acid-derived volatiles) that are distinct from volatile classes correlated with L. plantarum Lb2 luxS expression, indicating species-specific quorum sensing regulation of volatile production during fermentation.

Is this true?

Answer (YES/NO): NO